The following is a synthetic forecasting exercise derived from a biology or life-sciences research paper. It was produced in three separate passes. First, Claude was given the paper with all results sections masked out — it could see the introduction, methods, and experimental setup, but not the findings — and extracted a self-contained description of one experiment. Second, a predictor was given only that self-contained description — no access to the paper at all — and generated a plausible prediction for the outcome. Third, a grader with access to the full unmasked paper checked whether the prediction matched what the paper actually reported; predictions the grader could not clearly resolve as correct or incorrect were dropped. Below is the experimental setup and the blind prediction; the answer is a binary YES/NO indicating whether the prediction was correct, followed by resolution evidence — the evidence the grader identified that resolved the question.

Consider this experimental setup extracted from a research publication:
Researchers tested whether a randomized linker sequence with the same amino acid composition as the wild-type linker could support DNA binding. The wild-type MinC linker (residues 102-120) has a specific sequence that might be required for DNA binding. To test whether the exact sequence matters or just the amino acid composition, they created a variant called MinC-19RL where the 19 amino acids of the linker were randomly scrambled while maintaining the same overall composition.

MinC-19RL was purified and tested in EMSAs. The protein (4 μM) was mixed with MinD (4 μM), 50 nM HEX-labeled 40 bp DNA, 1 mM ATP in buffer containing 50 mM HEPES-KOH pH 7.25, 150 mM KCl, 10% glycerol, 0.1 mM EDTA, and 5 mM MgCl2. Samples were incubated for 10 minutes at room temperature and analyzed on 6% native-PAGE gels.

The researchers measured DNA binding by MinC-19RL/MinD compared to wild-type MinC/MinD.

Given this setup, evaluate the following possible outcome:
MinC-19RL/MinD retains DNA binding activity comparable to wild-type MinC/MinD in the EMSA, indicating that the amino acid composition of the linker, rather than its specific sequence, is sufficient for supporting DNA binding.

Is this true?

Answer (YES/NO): NO